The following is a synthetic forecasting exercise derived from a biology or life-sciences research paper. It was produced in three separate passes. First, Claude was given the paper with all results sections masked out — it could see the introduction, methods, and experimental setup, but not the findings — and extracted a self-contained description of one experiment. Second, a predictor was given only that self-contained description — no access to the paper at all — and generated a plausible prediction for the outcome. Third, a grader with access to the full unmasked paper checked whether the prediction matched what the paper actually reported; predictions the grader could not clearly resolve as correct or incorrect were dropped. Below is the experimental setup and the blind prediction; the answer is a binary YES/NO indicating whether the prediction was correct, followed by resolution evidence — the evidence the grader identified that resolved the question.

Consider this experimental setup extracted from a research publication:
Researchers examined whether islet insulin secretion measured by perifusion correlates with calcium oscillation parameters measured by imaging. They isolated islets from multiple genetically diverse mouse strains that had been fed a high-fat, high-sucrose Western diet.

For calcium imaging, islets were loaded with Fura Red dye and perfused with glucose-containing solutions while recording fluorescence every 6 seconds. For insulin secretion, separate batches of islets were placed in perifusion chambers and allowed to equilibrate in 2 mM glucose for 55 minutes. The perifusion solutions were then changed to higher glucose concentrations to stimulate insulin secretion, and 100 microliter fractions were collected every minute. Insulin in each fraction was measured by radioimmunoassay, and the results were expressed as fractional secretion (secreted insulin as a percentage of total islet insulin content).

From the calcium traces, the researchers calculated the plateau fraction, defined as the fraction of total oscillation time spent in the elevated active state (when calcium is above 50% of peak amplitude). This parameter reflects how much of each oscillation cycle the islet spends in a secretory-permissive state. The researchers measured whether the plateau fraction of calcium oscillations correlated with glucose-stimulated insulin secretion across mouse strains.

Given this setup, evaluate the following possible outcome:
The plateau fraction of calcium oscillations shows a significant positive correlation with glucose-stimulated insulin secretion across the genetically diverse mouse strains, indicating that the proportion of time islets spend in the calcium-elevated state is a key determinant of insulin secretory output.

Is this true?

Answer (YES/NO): NO